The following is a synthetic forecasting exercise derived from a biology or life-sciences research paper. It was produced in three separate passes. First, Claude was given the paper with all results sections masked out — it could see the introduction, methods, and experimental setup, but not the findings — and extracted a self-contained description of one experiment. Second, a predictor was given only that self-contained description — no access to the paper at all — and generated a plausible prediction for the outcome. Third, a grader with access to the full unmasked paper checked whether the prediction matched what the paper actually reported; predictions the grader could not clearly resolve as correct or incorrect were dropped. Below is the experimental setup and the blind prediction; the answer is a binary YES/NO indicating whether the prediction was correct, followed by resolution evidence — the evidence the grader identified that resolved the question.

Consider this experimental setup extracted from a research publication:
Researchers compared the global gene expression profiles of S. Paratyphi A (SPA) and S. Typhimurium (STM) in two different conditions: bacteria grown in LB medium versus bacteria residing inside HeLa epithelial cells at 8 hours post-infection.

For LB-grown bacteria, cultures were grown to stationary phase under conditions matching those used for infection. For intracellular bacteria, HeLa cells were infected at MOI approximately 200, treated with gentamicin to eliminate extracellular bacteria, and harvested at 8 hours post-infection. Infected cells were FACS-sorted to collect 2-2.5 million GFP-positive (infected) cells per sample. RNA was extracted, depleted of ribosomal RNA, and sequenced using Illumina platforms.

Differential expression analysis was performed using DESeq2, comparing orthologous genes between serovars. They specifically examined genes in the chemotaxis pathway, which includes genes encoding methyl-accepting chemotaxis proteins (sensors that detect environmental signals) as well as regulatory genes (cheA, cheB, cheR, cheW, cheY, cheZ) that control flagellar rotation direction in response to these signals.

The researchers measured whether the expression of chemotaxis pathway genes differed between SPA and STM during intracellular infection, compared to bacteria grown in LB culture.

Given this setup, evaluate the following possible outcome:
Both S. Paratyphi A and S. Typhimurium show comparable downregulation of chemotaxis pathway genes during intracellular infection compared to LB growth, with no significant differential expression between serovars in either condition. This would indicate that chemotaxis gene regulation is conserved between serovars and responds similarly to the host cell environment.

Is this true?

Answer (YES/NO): NO